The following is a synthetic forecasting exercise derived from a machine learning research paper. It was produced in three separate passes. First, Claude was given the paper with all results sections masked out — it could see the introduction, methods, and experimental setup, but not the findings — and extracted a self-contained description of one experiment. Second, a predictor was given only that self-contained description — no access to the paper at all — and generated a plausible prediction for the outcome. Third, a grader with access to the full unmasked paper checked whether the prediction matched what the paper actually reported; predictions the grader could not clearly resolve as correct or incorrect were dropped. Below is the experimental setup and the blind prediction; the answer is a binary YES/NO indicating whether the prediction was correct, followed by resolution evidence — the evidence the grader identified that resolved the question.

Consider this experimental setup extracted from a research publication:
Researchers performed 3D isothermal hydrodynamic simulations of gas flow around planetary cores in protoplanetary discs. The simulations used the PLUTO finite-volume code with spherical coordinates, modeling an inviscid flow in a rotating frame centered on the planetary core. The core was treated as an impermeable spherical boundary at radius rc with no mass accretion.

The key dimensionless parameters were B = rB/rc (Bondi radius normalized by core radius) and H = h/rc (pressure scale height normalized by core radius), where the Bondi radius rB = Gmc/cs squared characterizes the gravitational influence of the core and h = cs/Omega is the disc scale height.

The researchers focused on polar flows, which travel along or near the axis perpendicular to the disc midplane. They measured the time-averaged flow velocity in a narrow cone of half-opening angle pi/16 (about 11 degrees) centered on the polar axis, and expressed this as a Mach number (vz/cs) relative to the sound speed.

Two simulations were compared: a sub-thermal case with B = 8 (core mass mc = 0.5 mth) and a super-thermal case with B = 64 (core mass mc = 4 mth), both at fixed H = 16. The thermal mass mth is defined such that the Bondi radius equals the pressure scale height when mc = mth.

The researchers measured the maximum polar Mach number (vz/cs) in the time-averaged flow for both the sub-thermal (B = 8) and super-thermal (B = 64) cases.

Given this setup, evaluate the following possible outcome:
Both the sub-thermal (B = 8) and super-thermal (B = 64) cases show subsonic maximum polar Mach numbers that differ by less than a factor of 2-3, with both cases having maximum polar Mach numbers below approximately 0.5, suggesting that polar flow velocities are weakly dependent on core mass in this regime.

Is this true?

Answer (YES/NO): NO